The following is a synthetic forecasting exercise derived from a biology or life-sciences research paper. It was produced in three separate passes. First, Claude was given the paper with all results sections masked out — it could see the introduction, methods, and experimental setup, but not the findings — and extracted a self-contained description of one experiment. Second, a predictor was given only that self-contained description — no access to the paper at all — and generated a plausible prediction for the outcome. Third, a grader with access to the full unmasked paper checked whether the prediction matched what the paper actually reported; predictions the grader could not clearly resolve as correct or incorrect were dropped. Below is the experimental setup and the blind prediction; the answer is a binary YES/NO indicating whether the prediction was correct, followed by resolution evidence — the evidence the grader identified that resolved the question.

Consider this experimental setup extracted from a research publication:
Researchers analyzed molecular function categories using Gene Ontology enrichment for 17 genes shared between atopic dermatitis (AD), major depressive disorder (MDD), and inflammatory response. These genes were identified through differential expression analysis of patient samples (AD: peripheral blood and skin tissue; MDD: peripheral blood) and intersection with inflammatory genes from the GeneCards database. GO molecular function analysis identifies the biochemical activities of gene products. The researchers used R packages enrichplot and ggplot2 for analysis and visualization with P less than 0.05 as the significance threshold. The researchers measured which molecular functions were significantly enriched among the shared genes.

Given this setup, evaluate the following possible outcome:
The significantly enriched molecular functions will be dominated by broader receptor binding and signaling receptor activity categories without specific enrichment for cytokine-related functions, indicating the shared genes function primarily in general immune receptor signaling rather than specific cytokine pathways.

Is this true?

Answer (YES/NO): NO